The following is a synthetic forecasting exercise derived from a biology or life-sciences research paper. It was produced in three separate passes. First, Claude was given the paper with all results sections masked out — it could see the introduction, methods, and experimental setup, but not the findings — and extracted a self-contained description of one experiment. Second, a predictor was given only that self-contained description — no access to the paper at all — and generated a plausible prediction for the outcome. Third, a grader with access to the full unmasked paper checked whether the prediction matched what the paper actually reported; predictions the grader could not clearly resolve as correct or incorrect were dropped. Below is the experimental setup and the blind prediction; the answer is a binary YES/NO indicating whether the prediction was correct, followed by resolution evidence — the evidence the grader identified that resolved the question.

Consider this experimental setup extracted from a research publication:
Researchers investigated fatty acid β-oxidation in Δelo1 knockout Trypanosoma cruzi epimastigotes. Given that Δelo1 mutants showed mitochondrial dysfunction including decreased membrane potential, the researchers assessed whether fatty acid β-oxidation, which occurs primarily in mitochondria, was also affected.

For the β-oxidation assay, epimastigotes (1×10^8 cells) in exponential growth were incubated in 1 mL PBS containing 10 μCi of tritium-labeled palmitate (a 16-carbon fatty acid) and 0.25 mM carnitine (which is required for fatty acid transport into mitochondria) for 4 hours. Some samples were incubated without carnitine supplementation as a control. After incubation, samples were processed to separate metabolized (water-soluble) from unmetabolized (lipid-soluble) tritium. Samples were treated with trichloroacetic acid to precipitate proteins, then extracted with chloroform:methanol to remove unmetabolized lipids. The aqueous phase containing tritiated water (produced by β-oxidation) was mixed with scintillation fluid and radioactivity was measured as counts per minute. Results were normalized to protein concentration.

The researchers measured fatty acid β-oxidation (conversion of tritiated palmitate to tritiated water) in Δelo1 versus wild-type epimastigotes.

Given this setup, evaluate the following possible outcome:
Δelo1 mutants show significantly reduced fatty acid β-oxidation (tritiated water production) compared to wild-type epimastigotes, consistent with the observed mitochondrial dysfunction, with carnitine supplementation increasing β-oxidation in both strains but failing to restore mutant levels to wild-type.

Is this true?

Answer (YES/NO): NO